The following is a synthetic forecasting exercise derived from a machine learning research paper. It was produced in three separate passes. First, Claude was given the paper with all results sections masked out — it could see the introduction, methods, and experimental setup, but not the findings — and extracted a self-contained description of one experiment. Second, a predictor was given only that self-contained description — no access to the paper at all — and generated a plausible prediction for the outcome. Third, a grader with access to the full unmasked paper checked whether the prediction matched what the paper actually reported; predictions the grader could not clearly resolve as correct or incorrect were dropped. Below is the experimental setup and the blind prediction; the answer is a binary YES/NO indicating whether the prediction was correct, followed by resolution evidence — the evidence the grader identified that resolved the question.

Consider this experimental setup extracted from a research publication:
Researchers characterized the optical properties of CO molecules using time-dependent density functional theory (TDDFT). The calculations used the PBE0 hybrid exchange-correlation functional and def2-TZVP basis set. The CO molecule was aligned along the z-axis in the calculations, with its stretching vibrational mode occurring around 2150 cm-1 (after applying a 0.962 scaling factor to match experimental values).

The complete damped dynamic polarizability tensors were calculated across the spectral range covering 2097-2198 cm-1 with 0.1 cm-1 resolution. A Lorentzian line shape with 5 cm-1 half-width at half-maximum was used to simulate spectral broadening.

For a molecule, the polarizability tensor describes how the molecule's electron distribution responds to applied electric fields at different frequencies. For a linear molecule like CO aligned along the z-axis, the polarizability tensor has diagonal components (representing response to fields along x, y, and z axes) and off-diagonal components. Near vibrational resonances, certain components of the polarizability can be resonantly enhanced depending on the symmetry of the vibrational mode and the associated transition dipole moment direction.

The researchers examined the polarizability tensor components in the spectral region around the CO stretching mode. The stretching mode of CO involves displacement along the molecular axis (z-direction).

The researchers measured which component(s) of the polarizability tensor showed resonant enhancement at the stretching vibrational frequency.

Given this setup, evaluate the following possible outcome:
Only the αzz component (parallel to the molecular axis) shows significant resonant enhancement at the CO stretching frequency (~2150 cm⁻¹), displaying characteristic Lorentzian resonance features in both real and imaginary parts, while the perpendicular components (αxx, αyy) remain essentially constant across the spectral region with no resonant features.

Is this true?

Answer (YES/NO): YES